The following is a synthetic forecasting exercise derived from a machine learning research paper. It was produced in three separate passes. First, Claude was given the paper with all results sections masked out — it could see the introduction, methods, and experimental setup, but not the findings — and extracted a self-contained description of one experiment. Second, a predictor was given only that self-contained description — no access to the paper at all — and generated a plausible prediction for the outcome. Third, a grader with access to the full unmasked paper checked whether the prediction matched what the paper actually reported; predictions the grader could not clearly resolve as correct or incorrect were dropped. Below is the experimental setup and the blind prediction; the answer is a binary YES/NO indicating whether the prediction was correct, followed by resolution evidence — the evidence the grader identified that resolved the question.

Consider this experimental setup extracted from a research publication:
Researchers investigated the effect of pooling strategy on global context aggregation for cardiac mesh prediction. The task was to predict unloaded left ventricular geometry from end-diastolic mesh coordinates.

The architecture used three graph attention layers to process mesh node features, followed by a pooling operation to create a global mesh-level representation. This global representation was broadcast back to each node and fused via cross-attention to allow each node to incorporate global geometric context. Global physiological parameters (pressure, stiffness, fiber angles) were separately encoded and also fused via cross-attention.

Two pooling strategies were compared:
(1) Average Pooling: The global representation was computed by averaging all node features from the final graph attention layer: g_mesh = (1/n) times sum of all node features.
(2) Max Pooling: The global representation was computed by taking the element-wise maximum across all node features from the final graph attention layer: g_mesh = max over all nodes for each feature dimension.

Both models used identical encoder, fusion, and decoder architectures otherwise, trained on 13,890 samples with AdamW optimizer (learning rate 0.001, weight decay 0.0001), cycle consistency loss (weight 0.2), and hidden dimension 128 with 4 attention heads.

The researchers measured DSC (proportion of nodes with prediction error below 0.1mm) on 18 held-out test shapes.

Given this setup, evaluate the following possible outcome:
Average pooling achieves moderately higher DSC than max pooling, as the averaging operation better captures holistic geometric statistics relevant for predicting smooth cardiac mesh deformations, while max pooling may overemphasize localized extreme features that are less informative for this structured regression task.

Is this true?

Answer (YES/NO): YES